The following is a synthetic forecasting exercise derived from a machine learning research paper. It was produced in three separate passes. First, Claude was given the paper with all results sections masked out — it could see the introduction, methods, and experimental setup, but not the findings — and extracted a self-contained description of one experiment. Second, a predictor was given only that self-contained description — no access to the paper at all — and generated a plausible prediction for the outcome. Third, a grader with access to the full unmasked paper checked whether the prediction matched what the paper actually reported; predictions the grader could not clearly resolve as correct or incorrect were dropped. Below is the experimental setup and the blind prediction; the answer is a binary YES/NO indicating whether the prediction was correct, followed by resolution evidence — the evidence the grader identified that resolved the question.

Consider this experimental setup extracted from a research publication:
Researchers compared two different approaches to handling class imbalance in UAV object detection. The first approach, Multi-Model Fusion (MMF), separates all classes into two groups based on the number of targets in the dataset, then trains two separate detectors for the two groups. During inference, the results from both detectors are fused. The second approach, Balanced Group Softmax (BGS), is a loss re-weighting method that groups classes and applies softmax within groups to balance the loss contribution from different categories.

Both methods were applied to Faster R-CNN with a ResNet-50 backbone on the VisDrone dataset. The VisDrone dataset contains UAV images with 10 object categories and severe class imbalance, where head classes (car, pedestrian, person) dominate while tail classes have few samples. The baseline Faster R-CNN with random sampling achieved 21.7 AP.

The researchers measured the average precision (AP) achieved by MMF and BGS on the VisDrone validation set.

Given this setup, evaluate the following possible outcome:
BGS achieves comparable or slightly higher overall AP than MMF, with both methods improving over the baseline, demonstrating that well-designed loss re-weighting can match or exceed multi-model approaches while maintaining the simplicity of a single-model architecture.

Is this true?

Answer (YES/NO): YES